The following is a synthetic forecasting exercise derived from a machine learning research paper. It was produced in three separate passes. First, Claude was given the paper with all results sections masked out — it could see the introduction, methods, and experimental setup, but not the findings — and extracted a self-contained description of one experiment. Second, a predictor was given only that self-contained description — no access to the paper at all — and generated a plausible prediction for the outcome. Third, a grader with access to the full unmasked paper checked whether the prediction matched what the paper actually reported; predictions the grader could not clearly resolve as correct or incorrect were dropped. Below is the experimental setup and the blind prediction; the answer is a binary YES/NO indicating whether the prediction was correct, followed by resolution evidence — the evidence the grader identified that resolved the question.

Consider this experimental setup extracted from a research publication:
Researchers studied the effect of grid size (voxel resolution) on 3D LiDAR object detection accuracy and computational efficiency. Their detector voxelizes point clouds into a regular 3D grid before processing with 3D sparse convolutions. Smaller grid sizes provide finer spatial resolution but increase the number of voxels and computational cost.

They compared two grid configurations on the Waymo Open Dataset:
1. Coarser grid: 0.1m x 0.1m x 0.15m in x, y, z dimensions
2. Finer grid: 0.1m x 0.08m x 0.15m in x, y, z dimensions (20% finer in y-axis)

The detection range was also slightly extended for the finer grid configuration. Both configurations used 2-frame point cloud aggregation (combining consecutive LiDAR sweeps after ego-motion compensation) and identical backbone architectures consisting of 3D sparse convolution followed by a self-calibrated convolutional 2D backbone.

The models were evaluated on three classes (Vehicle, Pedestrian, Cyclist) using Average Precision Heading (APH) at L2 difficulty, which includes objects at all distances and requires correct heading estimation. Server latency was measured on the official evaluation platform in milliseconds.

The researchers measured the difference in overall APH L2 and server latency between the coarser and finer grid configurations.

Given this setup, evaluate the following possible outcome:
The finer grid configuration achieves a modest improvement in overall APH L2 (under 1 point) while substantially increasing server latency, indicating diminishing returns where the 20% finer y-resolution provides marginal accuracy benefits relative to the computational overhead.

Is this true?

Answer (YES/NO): NO